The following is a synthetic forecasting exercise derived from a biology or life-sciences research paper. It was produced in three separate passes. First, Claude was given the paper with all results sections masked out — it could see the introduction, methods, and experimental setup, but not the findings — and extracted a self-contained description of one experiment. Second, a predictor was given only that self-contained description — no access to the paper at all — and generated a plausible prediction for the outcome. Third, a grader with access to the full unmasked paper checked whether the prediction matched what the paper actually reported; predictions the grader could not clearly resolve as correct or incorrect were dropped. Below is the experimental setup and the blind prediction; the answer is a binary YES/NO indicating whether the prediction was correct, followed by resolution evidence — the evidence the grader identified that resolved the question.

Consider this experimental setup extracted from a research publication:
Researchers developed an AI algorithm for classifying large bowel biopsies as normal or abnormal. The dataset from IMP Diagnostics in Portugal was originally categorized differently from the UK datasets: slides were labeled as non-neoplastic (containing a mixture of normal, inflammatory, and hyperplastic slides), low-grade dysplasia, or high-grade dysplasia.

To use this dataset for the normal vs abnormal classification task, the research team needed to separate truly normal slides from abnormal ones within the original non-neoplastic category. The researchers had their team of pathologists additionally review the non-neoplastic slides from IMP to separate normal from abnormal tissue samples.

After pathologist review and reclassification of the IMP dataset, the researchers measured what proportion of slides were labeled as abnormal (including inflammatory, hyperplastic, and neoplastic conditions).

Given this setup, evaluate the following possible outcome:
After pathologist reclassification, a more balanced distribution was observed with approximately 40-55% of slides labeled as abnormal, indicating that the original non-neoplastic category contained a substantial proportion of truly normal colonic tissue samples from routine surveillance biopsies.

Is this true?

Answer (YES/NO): NO